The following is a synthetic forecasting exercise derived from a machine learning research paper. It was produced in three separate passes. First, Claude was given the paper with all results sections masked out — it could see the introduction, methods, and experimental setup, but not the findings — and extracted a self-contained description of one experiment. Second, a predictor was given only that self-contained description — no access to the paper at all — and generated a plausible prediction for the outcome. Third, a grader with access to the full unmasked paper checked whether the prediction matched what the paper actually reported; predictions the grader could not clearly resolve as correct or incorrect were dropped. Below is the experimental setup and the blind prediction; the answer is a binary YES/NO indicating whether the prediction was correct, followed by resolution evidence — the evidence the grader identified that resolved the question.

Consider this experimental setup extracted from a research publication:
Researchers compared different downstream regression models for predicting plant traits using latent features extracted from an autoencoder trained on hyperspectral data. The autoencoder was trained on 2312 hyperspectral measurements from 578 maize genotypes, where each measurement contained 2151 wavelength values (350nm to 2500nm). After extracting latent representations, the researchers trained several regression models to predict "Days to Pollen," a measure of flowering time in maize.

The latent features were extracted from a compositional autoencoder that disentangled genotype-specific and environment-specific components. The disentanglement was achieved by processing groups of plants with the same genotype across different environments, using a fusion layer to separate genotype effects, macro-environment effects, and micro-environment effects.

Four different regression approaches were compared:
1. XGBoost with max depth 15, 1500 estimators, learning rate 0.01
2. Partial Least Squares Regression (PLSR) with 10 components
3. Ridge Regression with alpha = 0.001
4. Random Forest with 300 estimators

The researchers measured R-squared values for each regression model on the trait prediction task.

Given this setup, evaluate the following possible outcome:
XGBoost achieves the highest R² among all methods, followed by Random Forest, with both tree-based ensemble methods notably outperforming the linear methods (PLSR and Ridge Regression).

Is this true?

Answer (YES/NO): YES